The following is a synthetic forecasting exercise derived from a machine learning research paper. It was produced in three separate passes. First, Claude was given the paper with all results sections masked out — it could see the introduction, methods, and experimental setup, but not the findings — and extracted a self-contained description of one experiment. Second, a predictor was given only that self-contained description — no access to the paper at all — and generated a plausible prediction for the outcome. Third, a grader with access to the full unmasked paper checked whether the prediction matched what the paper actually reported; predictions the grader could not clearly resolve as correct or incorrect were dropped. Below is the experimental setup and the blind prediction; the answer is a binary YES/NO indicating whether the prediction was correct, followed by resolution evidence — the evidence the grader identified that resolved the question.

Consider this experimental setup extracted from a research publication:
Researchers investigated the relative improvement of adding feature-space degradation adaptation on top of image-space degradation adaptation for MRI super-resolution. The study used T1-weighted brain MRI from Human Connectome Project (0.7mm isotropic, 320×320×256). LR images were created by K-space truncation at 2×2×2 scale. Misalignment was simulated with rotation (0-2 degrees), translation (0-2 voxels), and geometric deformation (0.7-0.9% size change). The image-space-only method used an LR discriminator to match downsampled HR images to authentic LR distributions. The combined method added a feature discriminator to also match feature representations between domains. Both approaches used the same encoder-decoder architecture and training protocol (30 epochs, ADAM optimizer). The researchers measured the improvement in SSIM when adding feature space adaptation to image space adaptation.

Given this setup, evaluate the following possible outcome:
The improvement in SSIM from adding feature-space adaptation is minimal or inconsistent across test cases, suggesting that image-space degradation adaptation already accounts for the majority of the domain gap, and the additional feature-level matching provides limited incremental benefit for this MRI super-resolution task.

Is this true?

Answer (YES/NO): YES